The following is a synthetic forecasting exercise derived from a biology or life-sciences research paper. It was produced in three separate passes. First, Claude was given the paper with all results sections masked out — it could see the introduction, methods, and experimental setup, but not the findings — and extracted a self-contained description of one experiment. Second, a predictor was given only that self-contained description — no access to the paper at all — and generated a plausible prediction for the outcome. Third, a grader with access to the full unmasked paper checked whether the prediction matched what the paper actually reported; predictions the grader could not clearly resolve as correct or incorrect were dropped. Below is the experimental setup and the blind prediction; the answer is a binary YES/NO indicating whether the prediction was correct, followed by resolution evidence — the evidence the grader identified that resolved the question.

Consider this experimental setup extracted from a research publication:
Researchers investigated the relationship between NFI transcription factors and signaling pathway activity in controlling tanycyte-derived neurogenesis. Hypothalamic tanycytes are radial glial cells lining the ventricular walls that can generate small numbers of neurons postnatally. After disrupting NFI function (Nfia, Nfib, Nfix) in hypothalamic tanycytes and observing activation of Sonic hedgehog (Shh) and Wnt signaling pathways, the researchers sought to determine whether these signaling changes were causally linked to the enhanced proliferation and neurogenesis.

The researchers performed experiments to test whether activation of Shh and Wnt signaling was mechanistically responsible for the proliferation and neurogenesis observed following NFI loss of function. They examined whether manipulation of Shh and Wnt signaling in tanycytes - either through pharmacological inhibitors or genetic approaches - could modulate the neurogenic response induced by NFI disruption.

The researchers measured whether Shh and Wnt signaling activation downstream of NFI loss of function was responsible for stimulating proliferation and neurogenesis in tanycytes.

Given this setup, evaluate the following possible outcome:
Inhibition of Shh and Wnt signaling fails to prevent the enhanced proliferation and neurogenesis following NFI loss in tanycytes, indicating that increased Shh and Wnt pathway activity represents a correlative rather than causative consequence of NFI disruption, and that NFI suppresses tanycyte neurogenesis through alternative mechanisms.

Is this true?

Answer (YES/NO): NO